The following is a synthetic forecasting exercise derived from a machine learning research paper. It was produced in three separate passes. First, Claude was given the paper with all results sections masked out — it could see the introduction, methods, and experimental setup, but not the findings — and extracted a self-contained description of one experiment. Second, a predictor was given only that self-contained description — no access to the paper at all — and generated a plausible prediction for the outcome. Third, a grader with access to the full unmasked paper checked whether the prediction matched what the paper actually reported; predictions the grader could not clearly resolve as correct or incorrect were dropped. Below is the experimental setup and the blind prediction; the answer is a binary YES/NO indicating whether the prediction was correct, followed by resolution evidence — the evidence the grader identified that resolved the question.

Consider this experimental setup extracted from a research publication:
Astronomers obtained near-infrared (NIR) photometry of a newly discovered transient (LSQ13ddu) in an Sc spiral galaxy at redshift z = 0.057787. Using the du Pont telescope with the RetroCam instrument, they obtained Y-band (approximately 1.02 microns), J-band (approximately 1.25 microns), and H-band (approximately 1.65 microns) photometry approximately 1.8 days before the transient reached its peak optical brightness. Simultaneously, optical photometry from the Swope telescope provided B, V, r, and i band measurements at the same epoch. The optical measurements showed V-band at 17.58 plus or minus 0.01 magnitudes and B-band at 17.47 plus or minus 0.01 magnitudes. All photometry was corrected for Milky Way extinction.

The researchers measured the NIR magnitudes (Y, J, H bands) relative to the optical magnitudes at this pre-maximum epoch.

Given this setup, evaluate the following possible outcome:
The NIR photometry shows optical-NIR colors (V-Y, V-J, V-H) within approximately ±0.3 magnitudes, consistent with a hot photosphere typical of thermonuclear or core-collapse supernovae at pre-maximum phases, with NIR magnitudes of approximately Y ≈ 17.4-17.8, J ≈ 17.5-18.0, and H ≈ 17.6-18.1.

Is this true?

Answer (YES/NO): YES